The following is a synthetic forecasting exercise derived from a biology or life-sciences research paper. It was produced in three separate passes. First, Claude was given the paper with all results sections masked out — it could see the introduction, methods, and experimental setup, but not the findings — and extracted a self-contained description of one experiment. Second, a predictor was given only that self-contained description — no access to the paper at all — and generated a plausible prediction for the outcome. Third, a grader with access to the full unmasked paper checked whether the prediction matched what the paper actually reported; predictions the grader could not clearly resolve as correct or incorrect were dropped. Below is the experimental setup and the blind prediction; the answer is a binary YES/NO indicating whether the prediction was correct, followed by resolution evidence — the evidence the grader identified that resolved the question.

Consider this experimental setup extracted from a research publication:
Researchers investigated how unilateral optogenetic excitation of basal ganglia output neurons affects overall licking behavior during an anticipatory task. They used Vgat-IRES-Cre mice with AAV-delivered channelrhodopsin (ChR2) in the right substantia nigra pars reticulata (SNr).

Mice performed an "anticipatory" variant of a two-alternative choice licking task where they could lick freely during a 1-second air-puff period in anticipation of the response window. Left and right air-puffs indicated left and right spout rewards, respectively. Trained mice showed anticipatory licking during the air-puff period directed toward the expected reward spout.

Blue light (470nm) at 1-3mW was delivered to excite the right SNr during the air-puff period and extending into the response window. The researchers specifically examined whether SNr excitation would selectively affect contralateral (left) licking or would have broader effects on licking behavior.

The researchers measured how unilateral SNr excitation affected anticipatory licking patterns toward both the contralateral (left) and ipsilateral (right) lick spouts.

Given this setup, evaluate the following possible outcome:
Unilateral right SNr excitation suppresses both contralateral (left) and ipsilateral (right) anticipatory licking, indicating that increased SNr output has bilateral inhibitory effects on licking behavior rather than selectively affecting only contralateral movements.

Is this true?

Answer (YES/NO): YES